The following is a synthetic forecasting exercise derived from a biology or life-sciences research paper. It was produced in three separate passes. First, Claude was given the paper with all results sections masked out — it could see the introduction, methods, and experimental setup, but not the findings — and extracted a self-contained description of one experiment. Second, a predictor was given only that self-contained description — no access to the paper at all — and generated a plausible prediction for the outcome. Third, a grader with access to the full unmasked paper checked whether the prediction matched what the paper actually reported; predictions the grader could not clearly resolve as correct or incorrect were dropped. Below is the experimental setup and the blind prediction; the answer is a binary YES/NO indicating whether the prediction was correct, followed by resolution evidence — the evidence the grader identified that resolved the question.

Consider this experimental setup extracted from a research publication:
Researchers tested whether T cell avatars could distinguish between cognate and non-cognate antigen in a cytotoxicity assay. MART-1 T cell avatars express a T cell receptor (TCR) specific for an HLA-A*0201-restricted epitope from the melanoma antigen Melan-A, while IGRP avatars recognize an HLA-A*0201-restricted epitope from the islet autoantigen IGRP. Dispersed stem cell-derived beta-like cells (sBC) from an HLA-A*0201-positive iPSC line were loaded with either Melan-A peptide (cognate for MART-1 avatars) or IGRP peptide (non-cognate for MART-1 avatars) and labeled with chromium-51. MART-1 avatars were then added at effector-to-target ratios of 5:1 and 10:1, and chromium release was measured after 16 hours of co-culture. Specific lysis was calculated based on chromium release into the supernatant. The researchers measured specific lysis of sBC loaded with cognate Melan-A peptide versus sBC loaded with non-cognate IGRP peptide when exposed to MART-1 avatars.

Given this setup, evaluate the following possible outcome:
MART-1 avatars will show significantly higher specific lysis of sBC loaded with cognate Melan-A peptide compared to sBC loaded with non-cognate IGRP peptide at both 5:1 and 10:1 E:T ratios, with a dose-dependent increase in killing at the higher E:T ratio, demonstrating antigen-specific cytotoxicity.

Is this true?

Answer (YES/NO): NO